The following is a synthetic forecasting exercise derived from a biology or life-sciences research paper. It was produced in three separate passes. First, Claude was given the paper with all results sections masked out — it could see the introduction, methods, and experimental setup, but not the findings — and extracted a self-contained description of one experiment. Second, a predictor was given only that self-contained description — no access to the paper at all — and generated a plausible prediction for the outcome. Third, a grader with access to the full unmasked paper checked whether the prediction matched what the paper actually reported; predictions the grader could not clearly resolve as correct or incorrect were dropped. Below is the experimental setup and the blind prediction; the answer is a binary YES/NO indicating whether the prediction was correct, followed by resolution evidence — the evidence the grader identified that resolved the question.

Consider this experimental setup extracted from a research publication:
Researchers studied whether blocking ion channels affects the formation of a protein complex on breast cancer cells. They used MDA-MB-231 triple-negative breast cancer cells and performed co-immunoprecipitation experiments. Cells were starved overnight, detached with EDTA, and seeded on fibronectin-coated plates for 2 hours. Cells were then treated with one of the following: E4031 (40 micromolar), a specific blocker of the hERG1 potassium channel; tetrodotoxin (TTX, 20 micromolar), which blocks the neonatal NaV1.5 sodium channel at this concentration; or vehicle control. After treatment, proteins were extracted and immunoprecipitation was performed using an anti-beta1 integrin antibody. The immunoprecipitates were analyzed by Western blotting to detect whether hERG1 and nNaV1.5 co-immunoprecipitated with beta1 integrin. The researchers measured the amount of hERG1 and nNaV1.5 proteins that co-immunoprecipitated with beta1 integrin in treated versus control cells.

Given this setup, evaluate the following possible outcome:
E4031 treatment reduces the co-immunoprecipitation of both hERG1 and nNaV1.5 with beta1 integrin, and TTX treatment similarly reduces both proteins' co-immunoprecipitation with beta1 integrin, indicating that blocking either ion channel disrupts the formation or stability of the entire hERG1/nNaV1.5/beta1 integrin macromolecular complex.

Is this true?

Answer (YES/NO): YES